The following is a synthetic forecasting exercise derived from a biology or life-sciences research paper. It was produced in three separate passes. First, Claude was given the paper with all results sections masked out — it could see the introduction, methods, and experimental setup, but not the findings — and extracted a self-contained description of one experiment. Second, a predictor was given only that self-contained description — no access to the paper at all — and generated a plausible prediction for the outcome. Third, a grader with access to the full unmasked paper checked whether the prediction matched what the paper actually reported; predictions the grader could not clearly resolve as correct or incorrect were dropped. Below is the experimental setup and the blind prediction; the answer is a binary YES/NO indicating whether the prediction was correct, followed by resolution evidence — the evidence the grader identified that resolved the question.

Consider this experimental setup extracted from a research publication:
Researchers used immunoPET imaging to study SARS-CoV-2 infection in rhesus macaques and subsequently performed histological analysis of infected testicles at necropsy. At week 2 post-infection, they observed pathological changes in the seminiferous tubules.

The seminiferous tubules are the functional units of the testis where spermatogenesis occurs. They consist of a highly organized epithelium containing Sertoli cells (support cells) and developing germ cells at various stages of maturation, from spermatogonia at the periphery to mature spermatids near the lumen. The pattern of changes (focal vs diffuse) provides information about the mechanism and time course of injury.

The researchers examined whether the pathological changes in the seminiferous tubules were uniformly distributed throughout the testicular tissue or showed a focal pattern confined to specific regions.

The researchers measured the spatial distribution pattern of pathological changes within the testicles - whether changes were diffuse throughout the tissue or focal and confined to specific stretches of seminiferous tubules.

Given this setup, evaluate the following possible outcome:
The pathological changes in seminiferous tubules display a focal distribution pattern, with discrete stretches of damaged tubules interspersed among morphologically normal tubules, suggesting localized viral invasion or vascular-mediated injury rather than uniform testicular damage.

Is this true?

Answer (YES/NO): YES